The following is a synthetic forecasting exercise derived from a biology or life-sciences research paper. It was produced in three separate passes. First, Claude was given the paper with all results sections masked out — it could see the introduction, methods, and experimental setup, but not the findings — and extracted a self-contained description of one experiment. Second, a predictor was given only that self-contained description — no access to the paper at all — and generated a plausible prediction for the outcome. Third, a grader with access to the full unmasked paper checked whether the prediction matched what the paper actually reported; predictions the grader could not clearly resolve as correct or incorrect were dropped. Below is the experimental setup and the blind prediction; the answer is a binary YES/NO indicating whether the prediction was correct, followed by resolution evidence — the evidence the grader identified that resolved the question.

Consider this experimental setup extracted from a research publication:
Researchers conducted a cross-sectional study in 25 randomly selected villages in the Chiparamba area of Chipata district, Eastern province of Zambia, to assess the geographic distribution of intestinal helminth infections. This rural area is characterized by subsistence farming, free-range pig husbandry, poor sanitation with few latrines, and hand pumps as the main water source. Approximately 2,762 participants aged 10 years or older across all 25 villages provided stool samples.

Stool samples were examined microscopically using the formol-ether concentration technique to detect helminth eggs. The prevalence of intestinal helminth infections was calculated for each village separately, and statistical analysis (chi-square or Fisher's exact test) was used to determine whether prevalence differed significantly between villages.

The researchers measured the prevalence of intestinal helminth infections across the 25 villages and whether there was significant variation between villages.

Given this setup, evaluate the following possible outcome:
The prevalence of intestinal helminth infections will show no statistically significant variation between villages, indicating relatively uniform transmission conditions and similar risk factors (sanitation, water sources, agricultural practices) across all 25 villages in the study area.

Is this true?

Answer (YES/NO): NO